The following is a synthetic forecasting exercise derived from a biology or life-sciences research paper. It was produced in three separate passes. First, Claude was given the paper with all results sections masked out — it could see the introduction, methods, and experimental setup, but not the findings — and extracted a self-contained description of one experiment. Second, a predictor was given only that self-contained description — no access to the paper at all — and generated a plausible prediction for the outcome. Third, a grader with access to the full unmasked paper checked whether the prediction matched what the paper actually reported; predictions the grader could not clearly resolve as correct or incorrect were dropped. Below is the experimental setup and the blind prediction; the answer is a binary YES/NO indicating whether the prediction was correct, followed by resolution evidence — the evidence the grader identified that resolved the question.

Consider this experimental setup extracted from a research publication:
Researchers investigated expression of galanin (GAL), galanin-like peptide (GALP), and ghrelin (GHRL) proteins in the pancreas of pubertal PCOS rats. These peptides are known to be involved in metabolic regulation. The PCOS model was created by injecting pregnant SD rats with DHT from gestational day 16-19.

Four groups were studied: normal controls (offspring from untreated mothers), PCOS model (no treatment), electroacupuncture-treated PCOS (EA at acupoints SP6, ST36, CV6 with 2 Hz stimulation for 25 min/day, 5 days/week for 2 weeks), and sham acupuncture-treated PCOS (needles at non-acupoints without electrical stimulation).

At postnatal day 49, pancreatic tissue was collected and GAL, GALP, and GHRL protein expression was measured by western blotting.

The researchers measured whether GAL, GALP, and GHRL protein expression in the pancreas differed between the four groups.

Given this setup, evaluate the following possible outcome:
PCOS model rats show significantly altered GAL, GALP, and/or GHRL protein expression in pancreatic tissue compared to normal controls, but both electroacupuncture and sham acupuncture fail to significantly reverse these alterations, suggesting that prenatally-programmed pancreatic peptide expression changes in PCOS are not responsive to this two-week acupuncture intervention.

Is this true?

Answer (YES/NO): NO